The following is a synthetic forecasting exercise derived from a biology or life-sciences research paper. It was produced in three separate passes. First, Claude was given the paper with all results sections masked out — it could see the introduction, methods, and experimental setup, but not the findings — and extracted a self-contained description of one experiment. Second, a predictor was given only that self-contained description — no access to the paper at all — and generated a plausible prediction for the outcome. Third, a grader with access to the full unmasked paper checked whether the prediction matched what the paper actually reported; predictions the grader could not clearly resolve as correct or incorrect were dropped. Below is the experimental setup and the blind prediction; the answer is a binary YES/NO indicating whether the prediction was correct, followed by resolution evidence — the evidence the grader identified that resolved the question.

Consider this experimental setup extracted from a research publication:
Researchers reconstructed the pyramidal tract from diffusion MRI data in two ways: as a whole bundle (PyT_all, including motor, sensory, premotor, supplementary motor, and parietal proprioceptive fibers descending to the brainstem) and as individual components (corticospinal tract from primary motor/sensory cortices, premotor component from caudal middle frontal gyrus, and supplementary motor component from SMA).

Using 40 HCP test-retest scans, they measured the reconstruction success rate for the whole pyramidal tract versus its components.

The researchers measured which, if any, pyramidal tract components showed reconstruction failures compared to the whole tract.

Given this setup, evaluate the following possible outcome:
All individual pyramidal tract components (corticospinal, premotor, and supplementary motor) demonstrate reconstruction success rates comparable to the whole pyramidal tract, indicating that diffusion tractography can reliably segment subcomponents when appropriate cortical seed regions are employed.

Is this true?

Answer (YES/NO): NO